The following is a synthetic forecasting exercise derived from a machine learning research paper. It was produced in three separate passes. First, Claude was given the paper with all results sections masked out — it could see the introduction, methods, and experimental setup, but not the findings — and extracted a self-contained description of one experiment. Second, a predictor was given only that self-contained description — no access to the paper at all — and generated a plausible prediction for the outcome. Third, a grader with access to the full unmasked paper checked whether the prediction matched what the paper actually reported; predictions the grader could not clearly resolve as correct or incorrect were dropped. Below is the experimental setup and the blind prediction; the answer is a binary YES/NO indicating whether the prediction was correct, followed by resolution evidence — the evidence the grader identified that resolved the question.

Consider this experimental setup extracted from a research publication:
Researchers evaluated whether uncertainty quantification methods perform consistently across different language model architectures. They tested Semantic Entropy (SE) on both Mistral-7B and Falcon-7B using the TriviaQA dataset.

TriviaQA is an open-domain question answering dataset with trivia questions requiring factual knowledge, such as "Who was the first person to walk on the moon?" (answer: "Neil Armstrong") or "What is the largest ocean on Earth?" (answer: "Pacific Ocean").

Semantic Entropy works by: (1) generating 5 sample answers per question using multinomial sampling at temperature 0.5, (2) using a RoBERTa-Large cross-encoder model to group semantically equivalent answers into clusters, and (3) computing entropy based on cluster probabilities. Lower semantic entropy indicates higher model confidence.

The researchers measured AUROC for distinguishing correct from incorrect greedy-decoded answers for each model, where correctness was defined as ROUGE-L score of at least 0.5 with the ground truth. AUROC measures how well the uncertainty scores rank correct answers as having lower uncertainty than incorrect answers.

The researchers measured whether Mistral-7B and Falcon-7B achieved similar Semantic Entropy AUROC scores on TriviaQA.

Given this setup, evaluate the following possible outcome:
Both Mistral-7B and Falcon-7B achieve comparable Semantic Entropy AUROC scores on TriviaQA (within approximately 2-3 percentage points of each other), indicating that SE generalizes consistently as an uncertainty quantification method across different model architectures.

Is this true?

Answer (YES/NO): NO